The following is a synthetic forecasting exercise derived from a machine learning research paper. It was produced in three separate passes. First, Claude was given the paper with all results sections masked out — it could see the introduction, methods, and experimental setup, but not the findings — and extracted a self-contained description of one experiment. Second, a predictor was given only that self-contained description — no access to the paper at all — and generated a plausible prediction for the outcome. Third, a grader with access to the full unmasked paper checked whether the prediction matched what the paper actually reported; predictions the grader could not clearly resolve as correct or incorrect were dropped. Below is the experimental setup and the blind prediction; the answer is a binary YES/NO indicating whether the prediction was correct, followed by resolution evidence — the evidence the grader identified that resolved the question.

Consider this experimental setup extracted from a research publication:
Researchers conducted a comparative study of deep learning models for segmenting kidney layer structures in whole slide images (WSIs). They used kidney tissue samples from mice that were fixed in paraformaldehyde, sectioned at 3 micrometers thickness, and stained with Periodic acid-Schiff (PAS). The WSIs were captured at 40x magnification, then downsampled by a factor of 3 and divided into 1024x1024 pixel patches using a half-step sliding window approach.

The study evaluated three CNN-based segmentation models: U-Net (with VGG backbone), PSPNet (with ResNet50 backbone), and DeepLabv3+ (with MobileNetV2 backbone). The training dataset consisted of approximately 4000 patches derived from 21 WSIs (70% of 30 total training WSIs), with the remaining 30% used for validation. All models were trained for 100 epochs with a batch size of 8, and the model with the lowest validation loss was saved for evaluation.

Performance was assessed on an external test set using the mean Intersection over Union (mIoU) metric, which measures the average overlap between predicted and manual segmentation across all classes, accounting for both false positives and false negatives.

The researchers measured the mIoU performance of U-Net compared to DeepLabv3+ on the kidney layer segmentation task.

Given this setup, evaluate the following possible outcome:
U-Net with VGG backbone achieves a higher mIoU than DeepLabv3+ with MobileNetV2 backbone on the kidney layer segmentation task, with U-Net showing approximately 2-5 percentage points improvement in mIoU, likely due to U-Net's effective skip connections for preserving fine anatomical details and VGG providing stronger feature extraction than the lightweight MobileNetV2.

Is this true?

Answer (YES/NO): YES